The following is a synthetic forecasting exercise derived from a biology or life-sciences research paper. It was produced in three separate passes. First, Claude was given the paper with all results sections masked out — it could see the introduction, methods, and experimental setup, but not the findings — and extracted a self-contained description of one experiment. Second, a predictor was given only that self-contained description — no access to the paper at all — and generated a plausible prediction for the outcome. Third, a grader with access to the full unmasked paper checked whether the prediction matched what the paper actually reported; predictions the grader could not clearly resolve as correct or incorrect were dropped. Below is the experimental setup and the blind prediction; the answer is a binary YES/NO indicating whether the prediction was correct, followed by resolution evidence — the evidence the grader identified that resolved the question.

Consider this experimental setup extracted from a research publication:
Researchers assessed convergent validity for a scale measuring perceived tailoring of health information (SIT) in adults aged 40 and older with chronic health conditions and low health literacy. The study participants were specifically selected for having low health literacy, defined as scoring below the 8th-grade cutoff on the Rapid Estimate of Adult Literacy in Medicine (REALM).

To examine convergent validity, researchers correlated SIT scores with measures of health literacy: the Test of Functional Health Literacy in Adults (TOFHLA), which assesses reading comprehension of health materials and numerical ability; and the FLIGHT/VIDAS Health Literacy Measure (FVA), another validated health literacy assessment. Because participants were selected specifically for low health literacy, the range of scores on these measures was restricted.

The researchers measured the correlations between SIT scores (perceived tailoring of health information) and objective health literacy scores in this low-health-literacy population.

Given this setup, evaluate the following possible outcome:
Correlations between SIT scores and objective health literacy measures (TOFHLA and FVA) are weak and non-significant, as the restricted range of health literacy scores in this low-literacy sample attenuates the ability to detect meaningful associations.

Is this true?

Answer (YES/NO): NO